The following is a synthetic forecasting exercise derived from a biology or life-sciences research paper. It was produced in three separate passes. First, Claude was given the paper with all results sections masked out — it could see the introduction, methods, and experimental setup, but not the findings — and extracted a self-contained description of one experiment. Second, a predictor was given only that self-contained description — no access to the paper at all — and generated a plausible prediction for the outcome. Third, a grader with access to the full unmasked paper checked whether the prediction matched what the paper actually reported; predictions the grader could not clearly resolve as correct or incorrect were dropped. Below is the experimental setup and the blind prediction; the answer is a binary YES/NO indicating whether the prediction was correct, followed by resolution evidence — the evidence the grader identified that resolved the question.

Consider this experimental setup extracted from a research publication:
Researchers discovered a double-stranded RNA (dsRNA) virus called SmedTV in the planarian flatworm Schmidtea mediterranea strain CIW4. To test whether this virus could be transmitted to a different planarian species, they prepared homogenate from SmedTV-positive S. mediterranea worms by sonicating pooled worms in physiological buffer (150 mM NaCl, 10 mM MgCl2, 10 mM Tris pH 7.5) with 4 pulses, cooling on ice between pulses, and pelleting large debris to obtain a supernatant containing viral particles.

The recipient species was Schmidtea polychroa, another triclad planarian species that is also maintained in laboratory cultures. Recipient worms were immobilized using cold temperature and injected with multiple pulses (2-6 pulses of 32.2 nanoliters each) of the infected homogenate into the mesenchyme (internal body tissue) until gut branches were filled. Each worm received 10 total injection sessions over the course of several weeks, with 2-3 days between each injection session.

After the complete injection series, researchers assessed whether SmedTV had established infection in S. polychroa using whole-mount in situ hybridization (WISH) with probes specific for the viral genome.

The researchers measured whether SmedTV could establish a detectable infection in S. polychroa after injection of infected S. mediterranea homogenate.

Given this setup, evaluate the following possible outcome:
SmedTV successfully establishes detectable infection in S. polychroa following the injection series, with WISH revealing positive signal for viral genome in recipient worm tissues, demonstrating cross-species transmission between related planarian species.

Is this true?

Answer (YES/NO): NO